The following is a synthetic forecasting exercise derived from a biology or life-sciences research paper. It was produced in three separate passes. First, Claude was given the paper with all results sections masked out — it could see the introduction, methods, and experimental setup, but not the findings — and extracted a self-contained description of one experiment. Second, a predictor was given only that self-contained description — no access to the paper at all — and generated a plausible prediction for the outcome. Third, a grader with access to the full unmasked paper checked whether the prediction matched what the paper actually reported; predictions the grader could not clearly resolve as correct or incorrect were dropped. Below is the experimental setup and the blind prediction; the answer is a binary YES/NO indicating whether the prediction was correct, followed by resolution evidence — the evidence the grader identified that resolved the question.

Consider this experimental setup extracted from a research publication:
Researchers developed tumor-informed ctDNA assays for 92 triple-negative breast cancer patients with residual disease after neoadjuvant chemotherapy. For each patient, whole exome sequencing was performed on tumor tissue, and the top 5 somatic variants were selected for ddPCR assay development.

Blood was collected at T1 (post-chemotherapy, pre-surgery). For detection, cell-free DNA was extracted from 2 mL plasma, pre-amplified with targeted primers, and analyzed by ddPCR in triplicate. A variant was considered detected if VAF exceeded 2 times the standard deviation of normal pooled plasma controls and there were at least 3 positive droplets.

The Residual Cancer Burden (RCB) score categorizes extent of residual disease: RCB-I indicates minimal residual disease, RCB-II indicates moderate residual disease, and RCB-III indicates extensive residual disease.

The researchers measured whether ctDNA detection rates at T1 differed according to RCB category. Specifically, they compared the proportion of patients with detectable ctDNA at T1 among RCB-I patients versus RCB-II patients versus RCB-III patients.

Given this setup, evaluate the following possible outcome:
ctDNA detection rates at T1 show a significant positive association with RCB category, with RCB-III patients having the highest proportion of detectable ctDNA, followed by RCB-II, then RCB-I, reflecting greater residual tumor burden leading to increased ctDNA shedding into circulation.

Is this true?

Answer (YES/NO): YES